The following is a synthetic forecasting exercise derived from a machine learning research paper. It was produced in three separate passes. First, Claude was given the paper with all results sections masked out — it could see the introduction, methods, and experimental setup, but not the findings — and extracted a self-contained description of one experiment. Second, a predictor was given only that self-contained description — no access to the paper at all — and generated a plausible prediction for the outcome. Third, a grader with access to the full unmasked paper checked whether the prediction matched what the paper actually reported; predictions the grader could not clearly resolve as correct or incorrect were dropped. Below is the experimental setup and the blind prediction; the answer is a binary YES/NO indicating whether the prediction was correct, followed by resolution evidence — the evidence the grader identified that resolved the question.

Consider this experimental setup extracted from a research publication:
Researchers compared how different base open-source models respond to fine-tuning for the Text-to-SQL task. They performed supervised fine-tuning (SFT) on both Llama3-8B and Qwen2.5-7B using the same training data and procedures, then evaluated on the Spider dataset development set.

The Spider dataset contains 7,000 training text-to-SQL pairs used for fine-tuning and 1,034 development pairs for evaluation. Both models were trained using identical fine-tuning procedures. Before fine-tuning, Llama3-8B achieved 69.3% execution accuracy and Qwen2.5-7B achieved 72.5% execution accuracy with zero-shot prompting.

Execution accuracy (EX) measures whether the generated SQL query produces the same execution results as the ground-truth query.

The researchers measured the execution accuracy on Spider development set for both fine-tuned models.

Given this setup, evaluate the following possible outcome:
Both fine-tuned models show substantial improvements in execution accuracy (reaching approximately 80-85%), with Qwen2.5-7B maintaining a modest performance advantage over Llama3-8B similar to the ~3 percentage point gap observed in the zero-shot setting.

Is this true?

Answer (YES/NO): NO